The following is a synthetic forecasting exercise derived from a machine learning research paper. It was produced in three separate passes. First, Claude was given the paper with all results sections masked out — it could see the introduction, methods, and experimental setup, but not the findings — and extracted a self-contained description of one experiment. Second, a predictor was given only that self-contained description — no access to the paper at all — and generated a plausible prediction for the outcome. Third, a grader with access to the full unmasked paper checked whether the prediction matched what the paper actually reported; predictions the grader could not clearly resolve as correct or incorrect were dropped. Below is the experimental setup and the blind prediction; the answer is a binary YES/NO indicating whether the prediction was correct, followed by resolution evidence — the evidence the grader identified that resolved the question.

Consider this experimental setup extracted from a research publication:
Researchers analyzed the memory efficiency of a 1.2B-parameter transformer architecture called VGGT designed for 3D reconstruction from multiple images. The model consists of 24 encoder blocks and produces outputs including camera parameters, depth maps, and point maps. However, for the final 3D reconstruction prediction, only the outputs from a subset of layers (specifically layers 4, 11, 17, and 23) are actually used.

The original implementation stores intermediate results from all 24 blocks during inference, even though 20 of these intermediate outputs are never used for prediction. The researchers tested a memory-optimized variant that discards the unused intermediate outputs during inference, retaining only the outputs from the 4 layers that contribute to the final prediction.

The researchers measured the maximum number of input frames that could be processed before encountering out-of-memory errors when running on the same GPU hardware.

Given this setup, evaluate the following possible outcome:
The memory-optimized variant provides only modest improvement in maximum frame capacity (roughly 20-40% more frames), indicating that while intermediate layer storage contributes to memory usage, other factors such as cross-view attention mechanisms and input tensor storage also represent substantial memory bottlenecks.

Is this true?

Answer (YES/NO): NO